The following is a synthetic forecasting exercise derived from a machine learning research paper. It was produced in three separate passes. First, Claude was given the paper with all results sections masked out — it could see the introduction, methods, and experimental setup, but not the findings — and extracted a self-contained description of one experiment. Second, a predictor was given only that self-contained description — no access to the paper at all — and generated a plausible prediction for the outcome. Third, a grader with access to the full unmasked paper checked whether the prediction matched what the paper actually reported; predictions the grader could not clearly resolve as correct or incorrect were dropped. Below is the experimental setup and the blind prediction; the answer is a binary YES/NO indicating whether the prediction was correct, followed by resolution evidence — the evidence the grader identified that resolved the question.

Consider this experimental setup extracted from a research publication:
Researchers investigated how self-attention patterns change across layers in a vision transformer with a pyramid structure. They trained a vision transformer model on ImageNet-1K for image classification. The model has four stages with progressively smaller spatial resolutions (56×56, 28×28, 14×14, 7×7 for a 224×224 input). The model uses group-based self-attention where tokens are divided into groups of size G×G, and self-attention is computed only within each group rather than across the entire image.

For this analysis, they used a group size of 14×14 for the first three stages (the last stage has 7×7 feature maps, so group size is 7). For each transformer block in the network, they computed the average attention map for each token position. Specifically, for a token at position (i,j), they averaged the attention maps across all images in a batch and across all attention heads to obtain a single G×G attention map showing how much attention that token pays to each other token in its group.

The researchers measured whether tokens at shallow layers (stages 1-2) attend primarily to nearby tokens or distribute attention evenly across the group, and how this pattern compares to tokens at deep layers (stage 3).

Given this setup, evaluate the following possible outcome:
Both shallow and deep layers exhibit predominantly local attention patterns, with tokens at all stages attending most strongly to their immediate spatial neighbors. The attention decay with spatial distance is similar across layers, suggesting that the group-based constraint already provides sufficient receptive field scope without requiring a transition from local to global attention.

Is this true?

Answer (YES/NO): NO